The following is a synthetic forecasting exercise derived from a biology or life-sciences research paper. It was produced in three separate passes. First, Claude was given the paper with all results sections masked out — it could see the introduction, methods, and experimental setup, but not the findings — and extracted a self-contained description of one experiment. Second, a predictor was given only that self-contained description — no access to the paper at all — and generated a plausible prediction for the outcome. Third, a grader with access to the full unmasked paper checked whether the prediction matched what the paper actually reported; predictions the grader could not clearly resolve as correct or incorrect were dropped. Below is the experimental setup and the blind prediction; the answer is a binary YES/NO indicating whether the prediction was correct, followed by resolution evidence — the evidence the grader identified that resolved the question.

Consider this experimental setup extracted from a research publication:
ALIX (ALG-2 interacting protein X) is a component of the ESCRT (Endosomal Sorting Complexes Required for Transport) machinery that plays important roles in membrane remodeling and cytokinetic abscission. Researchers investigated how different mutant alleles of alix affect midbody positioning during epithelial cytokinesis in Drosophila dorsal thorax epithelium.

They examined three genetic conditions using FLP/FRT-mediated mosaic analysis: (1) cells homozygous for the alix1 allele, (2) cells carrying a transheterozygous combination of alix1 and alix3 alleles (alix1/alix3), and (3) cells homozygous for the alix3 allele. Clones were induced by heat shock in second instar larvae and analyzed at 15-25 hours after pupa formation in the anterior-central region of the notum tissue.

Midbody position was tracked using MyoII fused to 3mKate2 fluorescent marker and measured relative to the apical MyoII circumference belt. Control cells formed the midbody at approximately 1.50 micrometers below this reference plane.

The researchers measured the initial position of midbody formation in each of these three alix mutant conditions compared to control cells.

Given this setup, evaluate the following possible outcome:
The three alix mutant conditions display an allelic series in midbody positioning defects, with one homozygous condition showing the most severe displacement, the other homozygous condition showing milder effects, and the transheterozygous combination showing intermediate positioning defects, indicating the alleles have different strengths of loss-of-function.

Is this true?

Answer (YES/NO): NO